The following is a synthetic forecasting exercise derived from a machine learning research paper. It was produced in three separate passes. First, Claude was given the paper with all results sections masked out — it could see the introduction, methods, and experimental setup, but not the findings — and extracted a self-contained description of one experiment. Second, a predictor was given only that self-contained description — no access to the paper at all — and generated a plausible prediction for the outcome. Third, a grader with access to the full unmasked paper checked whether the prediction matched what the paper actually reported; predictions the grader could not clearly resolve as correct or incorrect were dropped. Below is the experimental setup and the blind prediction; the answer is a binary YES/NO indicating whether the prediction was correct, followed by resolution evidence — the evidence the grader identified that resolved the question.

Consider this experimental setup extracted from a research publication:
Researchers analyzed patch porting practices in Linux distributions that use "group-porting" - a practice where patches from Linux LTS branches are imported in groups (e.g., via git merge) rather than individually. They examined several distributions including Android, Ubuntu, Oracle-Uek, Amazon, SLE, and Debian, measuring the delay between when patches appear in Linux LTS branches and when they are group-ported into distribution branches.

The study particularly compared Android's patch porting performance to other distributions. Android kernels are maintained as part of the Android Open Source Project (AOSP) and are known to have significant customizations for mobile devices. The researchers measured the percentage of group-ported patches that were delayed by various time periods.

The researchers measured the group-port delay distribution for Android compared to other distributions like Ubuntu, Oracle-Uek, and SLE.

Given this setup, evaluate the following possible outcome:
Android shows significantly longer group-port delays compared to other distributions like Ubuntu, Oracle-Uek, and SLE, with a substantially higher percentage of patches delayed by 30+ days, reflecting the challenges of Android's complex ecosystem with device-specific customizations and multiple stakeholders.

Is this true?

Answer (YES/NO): NO